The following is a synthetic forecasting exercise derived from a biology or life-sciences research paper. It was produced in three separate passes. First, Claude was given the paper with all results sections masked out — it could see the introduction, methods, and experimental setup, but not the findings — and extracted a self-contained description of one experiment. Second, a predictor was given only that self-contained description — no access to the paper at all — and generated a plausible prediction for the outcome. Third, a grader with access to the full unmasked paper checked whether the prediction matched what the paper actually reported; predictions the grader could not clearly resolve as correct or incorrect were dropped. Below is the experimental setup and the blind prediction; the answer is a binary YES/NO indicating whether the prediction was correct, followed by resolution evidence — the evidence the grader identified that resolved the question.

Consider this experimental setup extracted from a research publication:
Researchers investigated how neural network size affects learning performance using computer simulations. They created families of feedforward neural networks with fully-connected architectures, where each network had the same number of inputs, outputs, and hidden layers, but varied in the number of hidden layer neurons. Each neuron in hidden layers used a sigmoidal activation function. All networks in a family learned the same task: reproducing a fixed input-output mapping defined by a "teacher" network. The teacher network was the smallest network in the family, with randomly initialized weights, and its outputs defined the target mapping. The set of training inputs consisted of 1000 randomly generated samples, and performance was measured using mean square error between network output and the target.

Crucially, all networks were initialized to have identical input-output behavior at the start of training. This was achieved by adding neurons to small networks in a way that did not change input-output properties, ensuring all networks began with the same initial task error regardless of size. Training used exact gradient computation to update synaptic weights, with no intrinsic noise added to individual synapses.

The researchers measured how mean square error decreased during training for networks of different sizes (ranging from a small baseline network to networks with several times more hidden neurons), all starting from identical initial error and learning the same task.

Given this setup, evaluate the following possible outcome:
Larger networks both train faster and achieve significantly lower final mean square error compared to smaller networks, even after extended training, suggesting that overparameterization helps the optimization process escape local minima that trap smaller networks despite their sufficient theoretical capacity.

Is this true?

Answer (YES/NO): NO